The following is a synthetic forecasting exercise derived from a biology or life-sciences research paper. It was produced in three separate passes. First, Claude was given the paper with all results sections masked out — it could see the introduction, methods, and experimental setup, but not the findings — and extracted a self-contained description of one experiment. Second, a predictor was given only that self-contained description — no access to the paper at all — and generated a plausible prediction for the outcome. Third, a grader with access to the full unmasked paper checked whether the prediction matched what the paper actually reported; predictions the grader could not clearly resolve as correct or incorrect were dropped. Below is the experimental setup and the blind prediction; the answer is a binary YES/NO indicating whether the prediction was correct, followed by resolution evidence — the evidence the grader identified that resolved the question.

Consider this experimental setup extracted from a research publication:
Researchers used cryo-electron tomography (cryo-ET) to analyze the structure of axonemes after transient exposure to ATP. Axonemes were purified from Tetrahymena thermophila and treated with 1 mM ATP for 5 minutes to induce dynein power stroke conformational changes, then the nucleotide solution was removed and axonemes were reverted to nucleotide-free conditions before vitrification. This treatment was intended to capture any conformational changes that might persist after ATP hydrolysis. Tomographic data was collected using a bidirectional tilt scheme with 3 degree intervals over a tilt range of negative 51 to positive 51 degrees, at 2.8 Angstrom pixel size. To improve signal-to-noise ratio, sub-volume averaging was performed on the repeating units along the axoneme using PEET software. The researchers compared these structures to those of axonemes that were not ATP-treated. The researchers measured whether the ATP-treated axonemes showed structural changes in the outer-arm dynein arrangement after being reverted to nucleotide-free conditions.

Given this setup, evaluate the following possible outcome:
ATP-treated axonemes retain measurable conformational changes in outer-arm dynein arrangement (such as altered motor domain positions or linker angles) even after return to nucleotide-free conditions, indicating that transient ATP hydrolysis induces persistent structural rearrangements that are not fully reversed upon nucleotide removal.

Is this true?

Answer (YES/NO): YES